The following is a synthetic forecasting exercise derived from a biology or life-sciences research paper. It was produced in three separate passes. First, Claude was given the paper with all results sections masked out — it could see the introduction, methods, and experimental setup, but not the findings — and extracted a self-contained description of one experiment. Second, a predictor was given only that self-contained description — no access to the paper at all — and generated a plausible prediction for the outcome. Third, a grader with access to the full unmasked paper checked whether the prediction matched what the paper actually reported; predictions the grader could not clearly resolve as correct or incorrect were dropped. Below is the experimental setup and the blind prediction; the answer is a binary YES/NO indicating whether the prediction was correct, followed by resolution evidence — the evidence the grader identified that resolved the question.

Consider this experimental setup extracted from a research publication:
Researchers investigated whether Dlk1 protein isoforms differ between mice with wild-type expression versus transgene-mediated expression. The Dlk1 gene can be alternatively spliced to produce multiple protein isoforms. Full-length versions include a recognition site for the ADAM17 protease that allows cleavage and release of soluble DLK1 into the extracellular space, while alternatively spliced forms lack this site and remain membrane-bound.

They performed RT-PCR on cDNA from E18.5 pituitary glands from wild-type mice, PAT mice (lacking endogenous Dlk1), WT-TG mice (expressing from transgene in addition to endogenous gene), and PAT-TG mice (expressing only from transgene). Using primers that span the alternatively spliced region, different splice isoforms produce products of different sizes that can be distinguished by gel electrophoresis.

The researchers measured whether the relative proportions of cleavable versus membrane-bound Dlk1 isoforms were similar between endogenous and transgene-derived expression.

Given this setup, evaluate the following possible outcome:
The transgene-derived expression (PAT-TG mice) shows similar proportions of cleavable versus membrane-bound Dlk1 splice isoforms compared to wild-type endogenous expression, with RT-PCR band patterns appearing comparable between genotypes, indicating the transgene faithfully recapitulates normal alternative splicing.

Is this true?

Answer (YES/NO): YES